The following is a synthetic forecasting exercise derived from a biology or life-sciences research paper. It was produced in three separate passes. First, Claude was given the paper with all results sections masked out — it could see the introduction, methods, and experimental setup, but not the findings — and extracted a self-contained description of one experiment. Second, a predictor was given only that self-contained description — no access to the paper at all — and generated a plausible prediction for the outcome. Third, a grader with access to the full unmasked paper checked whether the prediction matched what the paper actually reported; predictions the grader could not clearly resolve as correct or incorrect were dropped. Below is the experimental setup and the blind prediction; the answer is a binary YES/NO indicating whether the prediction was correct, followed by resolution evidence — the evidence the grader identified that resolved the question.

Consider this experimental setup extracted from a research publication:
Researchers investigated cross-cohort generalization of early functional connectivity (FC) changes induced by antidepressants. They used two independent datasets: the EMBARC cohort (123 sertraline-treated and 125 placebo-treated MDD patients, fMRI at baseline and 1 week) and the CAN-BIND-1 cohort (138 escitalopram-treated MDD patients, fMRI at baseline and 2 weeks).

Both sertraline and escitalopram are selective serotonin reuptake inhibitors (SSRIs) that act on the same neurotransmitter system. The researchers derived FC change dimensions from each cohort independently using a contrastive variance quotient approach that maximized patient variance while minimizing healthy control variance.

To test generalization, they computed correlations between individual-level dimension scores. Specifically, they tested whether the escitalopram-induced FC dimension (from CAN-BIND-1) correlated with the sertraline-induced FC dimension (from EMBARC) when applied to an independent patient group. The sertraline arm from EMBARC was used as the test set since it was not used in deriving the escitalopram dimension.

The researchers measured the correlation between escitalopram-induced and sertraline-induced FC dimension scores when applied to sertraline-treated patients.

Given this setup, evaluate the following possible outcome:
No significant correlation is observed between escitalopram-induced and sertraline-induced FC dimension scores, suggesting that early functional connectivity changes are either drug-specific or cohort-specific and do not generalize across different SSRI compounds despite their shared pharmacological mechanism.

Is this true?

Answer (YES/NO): NO